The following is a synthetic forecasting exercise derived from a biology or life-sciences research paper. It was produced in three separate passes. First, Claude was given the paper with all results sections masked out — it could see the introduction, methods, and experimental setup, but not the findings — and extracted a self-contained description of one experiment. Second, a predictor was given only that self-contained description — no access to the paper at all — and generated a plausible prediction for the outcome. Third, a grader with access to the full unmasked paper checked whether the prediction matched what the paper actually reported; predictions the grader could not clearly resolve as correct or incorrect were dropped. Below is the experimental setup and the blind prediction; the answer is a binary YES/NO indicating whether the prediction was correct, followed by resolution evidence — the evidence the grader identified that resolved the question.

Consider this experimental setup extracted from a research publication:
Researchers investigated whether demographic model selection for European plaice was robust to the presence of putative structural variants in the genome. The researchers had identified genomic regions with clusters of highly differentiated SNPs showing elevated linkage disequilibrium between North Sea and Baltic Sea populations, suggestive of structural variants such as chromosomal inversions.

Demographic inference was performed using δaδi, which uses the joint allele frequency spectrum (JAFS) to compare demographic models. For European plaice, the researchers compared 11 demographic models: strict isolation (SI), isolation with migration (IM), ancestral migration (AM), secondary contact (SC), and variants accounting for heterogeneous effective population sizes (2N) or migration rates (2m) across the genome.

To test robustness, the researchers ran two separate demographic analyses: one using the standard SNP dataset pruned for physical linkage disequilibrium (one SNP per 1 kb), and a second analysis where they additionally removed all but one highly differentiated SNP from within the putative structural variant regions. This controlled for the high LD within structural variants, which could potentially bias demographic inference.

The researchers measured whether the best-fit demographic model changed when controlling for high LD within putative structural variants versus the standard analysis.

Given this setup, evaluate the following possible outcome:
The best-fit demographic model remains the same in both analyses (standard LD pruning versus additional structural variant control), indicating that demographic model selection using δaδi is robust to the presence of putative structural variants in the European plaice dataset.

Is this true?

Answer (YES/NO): YES